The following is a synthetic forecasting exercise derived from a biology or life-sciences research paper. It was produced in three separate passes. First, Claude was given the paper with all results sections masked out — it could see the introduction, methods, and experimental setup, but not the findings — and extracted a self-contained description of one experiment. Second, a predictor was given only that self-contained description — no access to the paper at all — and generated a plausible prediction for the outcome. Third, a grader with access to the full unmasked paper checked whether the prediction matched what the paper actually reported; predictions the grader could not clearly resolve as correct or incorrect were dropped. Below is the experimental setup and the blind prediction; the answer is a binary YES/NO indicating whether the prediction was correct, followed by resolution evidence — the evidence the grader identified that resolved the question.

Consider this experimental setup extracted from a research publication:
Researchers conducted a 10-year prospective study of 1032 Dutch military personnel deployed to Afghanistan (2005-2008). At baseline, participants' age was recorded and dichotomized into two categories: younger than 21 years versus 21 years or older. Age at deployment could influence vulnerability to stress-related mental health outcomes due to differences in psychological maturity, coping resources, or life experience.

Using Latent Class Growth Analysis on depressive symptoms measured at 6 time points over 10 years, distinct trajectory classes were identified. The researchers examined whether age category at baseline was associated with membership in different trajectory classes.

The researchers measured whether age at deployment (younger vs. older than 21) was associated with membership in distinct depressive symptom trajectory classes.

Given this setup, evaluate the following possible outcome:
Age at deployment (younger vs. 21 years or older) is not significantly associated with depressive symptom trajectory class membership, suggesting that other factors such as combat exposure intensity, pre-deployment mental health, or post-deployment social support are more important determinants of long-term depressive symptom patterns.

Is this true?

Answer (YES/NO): NO